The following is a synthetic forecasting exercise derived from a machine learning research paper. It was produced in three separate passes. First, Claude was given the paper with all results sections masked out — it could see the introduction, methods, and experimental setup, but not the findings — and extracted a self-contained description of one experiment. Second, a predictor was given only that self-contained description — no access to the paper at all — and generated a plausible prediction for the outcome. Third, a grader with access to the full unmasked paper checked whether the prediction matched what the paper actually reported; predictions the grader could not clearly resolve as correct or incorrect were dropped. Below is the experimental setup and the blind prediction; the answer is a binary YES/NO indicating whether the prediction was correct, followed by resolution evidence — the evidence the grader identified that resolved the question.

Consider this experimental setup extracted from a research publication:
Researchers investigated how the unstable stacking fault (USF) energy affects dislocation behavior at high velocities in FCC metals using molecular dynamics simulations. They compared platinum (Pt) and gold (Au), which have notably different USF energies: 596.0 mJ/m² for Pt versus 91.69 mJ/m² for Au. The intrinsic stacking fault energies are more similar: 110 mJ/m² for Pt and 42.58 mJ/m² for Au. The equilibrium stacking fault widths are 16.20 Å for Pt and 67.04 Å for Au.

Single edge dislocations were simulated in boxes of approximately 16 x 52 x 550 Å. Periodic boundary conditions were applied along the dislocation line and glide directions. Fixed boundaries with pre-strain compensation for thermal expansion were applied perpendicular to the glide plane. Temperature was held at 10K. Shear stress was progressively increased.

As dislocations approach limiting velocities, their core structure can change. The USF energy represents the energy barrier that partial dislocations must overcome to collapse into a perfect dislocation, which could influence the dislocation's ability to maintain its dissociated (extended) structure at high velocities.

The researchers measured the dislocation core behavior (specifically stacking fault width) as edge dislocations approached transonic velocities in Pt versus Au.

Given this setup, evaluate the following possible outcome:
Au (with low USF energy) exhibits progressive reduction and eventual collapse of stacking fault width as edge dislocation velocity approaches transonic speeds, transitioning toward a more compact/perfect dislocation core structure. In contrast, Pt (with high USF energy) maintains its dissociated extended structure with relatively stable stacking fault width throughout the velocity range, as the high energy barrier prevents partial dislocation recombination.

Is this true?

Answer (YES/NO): NO